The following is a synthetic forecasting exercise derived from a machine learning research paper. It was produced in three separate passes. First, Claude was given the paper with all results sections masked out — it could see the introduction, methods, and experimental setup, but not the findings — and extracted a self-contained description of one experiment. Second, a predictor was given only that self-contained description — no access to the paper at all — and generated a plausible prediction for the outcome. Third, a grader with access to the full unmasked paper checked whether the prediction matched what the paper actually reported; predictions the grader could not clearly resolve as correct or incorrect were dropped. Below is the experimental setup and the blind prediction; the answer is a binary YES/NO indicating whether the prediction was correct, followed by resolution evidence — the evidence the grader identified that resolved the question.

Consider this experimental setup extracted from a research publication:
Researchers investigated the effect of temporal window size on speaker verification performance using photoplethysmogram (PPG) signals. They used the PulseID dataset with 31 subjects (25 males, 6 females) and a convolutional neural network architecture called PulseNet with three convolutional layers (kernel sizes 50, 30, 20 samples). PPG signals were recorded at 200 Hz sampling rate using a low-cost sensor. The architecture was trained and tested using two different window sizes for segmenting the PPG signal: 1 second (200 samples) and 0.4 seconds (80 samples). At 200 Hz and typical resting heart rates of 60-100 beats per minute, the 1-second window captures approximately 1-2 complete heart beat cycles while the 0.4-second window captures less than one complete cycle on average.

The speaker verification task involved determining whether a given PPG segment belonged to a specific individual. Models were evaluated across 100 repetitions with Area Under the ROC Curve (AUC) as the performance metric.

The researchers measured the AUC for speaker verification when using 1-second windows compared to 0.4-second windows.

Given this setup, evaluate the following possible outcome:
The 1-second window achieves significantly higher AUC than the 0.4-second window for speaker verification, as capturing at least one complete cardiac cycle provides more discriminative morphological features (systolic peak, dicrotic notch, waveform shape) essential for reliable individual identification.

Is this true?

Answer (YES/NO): YES